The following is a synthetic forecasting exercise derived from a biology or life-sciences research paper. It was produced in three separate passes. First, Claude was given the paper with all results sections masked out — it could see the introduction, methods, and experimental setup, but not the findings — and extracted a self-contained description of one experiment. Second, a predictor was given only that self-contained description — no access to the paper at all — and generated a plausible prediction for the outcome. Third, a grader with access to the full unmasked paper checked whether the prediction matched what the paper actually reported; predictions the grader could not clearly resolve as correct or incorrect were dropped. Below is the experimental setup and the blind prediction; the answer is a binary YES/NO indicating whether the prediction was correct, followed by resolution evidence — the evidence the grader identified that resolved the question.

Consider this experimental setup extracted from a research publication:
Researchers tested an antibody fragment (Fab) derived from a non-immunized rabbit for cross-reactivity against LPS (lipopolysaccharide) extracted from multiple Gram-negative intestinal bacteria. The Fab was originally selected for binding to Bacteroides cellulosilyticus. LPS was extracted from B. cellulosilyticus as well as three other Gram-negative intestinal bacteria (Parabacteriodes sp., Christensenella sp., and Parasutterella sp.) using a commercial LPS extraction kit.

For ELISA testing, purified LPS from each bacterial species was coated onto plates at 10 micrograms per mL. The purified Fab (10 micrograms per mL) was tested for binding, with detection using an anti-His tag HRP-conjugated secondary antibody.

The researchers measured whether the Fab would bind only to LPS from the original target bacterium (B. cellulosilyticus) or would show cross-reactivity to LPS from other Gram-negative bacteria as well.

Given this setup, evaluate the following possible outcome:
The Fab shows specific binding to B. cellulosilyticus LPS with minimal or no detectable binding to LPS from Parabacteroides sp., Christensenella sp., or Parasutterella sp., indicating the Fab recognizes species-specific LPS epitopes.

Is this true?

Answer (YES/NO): NO